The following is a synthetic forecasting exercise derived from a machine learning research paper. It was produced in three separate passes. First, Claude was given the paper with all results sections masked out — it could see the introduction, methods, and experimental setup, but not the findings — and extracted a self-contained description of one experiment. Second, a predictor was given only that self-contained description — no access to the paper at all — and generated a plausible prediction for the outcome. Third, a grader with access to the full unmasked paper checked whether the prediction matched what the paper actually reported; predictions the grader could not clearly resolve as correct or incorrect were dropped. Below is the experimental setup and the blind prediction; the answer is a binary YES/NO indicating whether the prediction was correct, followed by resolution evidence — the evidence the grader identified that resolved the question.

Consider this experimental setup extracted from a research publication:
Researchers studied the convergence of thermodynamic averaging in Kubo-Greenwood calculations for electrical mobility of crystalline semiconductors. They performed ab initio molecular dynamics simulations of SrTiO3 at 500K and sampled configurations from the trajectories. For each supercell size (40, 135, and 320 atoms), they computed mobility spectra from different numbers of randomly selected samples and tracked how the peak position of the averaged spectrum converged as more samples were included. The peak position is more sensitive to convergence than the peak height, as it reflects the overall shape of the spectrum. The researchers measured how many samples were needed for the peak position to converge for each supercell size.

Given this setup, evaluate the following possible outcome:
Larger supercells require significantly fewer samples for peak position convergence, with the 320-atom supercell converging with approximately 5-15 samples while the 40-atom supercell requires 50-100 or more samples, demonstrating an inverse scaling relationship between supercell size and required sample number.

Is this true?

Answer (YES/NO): NO